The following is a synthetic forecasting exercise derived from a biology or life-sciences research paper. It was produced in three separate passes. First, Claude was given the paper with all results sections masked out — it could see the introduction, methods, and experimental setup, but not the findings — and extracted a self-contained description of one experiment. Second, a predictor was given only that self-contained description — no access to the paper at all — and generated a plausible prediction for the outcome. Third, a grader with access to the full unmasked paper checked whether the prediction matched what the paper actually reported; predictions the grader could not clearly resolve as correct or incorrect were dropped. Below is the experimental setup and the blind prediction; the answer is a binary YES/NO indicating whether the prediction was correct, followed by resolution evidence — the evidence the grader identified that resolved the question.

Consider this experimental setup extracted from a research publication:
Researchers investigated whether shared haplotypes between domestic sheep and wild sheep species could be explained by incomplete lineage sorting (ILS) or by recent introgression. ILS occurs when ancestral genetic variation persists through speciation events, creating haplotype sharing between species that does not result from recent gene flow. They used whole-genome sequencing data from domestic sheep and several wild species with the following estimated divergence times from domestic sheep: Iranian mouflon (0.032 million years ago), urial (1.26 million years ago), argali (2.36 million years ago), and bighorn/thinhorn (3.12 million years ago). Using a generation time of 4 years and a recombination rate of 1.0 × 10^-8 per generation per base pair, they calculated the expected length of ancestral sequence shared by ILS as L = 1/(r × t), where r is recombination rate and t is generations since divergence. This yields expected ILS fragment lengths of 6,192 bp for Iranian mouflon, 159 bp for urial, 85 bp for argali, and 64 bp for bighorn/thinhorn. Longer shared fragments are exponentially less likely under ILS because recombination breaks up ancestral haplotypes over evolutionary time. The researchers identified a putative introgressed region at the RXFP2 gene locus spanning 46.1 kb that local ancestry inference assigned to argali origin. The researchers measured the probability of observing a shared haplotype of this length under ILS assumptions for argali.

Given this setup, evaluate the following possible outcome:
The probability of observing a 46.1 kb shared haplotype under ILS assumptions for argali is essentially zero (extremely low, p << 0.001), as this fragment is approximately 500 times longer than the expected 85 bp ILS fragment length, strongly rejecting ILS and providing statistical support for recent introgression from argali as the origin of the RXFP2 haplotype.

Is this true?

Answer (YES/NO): NO